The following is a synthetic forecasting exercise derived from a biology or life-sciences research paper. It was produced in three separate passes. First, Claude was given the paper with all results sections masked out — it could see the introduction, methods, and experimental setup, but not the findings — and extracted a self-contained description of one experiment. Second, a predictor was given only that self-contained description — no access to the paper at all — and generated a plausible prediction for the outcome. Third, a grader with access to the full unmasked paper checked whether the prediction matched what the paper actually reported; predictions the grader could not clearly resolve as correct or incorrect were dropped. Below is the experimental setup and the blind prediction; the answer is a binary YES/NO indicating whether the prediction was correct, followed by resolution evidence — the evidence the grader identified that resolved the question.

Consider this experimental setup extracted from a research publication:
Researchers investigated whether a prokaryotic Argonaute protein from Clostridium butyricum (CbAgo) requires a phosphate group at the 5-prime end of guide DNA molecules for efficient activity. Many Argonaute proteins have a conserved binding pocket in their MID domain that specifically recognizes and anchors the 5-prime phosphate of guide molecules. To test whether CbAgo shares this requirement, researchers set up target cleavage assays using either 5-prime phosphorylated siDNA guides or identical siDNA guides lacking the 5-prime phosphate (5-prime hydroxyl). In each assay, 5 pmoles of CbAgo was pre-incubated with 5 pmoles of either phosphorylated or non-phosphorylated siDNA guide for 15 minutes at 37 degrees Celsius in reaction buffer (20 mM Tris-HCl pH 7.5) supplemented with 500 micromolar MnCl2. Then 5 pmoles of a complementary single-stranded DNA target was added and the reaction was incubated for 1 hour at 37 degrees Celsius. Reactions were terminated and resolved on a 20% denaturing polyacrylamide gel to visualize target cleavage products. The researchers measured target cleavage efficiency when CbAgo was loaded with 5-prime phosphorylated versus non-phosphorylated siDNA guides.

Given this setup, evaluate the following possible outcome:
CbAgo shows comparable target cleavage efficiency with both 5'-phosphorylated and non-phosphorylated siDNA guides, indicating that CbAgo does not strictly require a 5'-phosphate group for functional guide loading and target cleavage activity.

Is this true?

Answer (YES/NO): NO